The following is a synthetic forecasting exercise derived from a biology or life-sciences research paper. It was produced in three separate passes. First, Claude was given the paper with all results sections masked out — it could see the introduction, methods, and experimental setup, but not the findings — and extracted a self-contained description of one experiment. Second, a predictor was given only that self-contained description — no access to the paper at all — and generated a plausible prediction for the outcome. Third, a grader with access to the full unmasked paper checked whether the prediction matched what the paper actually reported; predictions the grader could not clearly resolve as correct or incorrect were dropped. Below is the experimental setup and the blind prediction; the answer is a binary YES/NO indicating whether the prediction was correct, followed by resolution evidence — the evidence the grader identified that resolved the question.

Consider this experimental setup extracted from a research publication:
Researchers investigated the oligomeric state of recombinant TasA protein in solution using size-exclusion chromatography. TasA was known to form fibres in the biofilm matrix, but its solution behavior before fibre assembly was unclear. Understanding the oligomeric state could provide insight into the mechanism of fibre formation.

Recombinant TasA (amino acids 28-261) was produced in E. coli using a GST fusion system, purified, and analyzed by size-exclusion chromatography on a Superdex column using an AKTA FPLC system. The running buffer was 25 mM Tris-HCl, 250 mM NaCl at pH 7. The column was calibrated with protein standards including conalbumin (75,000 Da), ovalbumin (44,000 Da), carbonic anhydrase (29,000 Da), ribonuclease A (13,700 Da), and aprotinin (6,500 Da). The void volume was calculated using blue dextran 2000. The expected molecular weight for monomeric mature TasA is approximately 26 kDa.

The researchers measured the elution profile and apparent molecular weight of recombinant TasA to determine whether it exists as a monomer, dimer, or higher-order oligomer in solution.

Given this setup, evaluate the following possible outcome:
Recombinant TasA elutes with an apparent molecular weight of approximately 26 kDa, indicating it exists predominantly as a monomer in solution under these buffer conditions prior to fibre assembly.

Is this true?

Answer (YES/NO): NO